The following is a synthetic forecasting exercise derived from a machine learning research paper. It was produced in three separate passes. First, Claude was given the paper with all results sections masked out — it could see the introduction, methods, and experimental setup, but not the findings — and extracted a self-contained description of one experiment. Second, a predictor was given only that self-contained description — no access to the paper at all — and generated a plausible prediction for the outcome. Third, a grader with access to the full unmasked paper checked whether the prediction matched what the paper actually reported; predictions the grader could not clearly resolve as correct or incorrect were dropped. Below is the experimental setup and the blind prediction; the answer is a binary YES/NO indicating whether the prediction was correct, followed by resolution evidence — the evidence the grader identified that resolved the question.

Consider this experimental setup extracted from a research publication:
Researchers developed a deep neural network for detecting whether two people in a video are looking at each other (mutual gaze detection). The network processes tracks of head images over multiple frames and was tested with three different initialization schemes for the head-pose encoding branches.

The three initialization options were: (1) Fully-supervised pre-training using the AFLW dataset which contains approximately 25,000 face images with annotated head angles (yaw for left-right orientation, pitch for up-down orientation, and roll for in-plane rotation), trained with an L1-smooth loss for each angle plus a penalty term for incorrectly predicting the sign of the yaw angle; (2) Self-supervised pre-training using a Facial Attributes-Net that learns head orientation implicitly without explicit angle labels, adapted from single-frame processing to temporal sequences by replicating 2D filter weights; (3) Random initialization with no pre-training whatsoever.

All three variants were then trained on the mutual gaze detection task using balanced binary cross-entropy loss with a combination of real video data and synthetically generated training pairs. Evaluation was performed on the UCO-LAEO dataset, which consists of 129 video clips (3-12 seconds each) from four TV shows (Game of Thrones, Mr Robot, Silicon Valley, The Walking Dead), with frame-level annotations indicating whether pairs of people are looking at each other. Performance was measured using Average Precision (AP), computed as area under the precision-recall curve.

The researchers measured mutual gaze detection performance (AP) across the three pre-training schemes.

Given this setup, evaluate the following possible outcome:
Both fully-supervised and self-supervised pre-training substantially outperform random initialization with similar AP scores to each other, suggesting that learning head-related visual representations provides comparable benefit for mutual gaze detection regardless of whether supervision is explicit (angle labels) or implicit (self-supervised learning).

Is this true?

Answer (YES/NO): NO